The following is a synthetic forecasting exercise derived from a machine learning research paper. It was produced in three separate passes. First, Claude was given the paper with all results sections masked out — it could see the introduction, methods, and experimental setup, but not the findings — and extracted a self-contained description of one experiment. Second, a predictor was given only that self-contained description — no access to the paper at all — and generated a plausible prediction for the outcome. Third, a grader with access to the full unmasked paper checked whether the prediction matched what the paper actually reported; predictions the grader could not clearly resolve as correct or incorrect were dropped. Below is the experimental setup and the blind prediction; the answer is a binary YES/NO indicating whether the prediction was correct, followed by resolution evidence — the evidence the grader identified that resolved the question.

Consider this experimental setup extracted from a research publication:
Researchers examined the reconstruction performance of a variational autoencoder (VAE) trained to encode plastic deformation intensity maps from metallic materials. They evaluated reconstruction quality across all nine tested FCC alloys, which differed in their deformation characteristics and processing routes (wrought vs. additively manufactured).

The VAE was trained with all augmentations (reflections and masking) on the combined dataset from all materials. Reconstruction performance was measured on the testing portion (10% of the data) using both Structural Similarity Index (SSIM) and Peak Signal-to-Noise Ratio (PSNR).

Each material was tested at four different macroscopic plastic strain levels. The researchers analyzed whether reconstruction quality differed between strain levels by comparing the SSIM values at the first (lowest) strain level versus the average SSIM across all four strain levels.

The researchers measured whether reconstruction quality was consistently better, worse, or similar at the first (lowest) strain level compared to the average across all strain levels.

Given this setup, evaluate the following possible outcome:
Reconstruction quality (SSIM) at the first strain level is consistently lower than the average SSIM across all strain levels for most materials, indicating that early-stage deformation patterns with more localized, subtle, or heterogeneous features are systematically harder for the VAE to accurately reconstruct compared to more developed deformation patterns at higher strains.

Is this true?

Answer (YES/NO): NO